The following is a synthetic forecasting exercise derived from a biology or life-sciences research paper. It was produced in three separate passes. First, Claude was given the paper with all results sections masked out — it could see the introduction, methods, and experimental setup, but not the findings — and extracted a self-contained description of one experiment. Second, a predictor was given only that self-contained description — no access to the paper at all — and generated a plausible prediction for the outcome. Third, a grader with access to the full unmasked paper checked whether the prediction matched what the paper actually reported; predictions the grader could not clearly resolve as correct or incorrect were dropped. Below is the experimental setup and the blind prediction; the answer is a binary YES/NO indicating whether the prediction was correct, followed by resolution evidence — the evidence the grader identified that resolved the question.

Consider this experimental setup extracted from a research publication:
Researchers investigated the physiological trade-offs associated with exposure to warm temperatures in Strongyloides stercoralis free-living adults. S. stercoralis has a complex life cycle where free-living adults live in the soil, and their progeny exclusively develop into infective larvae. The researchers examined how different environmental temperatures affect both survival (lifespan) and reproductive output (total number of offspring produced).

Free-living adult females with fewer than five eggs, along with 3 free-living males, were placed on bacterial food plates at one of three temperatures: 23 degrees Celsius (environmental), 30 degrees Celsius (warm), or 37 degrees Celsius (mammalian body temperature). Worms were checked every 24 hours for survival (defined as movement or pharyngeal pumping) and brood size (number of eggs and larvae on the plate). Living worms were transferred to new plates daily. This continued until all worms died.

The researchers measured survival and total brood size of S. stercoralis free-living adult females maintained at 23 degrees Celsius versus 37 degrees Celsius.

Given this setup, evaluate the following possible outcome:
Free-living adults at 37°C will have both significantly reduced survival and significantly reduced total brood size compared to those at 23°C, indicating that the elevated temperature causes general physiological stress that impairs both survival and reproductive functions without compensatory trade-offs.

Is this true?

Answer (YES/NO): NO